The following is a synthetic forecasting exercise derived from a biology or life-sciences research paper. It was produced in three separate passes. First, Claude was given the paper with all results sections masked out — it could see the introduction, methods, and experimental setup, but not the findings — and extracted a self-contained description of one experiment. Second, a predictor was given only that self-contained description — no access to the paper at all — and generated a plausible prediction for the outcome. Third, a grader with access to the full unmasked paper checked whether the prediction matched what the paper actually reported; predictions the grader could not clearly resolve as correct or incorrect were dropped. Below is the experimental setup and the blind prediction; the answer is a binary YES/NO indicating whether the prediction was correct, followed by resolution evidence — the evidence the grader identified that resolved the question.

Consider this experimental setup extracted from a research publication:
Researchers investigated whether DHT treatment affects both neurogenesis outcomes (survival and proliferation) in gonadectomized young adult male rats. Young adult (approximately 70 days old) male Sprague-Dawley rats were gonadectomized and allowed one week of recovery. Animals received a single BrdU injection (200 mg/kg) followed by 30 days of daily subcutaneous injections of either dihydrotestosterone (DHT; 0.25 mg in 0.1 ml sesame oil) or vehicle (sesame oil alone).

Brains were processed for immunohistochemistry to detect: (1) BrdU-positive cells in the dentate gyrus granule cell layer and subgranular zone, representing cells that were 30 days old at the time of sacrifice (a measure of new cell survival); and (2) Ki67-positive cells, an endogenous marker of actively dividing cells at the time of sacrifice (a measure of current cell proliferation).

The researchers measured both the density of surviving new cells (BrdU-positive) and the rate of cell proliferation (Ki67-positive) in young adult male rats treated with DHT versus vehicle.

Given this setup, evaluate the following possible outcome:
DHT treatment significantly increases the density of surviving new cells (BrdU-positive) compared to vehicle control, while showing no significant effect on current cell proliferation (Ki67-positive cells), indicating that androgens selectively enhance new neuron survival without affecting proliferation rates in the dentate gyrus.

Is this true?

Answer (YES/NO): YES